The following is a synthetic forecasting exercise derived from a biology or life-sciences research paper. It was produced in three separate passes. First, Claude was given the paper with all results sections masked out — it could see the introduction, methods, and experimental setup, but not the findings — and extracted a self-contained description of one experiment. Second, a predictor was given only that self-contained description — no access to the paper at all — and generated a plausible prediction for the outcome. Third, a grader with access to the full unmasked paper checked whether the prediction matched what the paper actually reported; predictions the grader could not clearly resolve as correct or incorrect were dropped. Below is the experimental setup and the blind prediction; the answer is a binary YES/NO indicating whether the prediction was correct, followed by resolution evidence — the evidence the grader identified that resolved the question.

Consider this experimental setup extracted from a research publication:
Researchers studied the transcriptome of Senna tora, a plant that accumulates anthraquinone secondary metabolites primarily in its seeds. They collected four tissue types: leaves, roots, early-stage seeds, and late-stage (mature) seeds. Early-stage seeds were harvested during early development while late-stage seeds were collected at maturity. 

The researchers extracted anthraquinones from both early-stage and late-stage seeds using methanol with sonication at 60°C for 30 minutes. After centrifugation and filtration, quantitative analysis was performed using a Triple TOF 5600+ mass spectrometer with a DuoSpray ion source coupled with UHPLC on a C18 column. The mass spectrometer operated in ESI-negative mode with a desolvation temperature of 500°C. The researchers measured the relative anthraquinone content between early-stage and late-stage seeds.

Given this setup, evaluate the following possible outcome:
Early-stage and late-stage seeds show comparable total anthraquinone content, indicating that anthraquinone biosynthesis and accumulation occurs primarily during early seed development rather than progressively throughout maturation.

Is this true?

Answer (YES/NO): NO